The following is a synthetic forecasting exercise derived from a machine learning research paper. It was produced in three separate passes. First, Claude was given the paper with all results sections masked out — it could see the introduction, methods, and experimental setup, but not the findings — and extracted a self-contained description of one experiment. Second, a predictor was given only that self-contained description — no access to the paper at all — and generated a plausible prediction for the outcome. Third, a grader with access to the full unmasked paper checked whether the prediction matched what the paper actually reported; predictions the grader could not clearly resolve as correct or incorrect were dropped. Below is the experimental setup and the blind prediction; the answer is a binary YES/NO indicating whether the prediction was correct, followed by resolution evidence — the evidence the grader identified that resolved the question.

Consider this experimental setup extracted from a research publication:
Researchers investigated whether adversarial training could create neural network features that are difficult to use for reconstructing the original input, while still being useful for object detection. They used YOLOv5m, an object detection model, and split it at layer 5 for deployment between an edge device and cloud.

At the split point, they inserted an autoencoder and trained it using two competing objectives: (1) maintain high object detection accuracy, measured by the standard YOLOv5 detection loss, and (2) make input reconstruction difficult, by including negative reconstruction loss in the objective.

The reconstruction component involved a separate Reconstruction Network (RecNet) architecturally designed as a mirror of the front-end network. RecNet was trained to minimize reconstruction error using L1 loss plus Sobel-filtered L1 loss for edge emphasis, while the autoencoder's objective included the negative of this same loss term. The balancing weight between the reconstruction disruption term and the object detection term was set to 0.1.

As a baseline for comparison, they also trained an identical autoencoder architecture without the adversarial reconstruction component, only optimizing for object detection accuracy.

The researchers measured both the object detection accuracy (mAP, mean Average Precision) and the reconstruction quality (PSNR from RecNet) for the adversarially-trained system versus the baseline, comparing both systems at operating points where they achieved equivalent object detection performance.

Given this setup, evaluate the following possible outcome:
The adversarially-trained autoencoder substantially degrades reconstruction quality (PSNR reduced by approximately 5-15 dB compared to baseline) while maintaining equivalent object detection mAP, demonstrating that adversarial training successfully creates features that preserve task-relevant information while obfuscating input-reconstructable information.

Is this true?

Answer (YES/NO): NO